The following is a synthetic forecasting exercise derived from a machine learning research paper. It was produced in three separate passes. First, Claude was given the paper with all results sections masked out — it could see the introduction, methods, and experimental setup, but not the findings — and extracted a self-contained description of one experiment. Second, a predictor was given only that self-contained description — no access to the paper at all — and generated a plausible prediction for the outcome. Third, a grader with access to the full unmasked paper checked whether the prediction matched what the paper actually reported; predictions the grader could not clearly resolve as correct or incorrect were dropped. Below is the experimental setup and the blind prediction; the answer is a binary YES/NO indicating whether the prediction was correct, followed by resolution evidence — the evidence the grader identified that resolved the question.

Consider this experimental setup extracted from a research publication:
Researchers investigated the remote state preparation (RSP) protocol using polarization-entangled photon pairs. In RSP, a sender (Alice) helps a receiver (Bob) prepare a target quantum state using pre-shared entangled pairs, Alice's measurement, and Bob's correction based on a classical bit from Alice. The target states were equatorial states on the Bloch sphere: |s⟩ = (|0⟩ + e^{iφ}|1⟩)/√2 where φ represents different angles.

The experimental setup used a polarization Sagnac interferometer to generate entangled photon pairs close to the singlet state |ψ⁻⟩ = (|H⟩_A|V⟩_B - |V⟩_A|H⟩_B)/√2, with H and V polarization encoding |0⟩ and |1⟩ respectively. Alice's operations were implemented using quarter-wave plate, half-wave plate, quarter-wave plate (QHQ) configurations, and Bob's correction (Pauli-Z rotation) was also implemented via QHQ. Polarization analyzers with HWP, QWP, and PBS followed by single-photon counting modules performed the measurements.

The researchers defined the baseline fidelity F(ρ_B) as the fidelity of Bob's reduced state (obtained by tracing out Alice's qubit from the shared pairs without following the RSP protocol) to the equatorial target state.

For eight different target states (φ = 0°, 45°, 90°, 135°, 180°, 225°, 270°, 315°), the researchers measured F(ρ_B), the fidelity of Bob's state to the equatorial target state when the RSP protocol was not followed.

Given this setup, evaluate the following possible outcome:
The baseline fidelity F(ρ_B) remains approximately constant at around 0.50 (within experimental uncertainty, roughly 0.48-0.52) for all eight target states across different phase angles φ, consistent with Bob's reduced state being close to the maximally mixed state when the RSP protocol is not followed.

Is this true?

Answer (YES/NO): YES